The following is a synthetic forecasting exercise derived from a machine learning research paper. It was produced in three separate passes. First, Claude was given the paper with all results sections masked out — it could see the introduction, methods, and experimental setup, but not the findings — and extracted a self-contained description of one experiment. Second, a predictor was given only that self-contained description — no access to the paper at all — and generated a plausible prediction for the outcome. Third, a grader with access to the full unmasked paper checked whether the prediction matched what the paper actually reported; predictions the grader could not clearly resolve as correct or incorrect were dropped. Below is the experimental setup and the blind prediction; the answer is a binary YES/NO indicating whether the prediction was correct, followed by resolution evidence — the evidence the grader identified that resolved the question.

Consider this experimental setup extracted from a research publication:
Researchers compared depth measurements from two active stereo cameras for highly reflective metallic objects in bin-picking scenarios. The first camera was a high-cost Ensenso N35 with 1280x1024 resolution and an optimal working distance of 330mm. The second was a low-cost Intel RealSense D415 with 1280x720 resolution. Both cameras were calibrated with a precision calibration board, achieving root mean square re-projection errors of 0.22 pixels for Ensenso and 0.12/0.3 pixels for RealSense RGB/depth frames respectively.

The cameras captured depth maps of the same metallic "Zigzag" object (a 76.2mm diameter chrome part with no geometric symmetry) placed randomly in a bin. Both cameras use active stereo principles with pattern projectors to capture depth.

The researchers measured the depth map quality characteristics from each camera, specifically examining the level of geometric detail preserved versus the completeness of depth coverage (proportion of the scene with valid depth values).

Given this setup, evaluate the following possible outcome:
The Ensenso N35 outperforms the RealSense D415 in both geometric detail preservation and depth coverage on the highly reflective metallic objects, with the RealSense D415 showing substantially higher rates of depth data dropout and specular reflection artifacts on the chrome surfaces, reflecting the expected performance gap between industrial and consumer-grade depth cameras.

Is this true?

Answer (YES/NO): NO